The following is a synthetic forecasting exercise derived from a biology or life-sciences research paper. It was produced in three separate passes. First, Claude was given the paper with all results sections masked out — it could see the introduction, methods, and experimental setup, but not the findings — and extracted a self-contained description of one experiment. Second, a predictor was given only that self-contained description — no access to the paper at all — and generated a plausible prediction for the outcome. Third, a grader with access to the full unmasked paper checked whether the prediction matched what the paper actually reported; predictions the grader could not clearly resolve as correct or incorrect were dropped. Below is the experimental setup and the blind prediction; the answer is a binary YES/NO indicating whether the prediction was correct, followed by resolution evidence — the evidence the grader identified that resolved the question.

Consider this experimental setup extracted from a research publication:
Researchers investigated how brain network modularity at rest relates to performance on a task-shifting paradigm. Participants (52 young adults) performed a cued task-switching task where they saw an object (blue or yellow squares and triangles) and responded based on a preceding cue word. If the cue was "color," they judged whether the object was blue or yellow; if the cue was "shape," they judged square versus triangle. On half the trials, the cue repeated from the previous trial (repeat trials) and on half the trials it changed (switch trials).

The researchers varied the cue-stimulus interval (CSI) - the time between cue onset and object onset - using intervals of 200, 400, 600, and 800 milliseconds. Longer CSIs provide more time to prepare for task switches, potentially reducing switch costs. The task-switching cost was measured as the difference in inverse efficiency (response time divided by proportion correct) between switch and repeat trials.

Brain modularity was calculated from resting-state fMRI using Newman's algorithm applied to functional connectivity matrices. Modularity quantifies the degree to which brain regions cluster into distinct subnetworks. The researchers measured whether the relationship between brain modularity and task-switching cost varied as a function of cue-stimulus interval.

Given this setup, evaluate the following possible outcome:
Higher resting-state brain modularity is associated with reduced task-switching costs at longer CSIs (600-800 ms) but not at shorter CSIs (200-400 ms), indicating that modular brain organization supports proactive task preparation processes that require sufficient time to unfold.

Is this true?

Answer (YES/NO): NO